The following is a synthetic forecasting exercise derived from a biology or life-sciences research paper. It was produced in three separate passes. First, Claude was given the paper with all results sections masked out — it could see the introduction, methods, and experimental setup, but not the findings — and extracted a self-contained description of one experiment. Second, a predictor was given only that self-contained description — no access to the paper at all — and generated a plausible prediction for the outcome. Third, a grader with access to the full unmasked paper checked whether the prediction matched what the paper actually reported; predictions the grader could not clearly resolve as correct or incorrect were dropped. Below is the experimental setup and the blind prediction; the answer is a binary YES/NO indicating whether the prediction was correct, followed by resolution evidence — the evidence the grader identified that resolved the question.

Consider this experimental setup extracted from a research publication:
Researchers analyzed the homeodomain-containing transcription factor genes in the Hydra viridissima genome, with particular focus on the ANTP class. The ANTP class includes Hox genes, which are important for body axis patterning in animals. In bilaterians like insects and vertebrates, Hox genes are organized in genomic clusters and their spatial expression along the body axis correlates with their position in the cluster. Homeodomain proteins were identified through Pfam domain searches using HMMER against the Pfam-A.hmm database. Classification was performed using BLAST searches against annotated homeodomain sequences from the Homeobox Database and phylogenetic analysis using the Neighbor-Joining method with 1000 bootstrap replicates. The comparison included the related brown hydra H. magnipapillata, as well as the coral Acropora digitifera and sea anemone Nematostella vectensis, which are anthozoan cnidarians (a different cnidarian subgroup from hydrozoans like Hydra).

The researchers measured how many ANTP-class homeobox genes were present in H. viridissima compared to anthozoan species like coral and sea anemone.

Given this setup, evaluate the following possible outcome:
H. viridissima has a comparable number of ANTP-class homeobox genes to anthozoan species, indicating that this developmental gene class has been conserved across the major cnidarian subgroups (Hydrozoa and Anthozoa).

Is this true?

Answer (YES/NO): NO